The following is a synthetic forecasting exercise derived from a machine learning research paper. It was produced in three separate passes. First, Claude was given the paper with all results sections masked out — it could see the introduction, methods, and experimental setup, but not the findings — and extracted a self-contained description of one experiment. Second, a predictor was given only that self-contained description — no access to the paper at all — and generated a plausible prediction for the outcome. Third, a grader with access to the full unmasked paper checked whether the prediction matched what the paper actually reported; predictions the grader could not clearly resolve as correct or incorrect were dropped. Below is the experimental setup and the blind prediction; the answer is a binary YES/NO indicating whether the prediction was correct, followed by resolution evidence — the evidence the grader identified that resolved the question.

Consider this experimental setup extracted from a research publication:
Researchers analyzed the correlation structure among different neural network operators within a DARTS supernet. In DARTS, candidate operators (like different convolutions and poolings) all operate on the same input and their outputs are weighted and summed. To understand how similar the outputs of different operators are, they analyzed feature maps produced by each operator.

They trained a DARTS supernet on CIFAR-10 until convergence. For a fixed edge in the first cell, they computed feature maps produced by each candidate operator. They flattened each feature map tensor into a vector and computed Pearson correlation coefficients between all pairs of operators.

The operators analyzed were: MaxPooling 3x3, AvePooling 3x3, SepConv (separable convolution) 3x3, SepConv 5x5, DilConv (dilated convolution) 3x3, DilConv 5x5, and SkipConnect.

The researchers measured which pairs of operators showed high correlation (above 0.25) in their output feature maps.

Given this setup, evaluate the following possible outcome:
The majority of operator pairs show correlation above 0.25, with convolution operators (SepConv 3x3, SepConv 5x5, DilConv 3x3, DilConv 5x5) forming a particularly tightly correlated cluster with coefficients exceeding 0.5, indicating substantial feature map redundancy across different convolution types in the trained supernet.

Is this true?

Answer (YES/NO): NO